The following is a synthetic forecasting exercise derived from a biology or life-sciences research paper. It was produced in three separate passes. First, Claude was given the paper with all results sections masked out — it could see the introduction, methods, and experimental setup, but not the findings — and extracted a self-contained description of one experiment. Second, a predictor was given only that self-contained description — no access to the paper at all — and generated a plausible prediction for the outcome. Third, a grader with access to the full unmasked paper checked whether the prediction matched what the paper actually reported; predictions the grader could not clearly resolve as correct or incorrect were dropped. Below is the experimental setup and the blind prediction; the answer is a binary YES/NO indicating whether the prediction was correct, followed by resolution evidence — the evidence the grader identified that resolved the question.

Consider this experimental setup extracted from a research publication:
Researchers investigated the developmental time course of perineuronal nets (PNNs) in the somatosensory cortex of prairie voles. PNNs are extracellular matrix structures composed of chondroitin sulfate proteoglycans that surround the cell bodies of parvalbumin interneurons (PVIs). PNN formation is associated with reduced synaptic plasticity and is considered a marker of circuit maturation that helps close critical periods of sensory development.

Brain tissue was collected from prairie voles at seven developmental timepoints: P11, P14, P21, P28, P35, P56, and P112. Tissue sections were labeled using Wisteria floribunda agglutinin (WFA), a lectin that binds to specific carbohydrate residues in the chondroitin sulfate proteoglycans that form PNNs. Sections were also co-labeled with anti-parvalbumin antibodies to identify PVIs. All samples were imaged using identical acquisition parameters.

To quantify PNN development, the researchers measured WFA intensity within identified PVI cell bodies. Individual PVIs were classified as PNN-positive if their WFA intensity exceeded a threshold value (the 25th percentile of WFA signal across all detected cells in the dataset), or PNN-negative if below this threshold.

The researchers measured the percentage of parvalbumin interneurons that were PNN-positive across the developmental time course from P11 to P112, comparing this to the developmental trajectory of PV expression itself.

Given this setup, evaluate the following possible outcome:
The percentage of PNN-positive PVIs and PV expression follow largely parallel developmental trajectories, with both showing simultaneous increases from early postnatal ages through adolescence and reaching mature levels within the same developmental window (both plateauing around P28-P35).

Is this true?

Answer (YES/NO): NO